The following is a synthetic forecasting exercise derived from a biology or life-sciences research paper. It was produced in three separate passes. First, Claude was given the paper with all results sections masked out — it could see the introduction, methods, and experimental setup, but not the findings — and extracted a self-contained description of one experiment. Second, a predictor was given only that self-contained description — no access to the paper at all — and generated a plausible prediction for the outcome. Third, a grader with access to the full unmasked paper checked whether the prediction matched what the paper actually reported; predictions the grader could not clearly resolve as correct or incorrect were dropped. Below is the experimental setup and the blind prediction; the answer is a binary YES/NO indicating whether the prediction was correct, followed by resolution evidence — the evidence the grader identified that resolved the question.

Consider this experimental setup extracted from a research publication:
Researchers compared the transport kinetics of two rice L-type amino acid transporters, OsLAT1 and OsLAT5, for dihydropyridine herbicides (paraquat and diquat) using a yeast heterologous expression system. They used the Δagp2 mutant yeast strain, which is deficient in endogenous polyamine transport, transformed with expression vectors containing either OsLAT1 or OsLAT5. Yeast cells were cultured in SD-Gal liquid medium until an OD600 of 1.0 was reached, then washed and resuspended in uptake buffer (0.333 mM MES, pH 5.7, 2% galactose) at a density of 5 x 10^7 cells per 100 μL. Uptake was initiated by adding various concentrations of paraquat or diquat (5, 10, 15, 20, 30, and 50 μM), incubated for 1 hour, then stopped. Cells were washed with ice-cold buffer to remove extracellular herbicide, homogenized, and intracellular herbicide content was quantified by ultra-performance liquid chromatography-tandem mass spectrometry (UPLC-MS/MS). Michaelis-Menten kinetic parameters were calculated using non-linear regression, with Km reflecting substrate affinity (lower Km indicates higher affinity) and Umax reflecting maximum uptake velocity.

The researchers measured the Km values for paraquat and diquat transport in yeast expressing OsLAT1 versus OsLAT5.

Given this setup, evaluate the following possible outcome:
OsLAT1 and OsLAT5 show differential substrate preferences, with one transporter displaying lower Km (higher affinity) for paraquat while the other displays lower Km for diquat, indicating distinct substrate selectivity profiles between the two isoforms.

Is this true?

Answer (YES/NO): NO